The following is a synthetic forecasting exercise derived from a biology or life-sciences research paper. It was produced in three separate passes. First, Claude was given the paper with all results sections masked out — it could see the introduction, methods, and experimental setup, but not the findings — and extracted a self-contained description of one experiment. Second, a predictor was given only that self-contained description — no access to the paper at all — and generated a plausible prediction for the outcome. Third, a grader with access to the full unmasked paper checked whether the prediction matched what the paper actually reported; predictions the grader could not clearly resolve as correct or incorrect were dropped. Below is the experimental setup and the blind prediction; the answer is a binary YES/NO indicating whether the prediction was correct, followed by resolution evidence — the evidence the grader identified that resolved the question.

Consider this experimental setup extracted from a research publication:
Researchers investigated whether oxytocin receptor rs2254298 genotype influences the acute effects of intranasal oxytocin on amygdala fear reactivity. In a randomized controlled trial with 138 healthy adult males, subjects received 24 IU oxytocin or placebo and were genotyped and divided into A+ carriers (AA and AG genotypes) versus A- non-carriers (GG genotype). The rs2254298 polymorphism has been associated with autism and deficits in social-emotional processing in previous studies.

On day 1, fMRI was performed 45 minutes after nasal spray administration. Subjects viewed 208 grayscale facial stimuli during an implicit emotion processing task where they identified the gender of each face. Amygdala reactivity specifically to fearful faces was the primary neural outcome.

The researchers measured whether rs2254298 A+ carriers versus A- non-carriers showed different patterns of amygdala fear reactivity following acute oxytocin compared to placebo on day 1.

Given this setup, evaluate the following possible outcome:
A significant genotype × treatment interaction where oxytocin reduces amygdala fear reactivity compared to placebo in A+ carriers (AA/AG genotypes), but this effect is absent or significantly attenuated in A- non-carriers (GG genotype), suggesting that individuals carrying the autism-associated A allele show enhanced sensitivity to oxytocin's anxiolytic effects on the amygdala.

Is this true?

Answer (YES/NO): NO